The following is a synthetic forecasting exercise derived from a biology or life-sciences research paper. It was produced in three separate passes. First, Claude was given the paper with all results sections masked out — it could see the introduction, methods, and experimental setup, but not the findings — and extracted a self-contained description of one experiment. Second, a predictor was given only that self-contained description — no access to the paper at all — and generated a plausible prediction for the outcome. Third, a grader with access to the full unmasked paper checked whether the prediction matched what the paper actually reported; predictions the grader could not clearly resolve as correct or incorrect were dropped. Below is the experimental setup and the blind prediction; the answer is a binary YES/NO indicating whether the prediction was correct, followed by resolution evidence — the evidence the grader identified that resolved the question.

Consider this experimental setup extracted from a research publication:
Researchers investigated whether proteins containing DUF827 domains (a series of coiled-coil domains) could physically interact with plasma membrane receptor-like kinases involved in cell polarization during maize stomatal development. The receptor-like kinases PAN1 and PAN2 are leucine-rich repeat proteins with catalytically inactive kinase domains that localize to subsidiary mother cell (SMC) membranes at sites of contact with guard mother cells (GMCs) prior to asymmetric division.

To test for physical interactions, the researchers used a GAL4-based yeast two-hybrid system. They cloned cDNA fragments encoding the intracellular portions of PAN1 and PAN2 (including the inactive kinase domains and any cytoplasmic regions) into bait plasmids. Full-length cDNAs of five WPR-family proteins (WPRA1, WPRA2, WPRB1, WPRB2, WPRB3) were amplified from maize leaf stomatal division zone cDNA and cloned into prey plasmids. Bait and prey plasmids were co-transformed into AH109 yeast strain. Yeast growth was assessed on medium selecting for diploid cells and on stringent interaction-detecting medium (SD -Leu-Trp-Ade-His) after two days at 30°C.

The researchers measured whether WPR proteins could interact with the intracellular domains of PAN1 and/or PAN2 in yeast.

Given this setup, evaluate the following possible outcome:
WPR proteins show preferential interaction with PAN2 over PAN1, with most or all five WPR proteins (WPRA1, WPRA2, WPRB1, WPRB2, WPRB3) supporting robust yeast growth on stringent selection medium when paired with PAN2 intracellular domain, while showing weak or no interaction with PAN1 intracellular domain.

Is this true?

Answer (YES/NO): NO